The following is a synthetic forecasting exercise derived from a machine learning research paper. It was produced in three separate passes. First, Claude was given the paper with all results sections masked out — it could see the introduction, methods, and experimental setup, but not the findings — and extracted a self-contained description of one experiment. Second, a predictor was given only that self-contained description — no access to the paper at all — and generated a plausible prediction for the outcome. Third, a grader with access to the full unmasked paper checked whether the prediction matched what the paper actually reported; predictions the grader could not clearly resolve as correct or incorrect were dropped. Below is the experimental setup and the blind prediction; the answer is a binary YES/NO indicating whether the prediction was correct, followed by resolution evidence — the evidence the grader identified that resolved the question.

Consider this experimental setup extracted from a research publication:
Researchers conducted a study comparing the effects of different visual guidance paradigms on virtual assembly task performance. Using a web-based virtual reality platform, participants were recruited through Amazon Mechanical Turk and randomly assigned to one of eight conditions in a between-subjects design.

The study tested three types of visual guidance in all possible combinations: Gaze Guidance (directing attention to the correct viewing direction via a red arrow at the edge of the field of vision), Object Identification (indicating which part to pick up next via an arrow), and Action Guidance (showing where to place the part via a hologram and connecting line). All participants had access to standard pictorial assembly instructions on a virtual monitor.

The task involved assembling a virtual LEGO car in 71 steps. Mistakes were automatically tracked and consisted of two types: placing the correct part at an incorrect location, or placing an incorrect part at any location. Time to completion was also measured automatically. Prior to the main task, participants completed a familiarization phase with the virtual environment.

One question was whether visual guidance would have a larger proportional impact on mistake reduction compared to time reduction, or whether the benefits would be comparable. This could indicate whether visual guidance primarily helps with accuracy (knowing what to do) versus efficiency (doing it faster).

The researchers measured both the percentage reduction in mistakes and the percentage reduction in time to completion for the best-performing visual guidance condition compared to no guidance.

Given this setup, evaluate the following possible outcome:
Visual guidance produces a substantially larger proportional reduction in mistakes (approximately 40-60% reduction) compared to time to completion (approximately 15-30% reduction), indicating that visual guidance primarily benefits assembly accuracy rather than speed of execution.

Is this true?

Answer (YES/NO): NO